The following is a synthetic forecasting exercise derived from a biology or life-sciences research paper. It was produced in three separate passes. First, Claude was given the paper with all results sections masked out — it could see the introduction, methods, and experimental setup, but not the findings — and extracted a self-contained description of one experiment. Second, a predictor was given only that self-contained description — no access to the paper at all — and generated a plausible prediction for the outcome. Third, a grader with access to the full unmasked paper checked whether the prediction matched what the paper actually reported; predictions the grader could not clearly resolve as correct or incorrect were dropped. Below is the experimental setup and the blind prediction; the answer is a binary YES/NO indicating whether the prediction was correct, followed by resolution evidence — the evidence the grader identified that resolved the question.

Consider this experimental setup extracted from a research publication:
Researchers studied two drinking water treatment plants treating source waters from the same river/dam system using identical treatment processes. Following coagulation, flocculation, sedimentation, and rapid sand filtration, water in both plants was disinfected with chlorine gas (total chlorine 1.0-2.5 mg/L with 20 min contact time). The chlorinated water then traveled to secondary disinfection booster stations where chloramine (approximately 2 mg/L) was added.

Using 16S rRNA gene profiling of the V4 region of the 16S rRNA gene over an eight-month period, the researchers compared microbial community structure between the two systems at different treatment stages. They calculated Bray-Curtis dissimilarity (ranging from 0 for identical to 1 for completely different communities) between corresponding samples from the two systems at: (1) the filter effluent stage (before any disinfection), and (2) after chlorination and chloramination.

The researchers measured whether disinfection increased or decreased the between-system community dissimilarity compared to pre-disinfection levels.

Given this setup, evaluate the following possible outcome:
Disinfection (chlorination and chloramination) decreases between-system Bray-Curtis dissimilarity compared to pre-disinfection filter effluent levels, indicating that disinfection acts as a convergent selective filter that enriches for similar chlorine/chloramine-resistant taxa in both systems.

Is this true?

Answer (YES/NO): NO